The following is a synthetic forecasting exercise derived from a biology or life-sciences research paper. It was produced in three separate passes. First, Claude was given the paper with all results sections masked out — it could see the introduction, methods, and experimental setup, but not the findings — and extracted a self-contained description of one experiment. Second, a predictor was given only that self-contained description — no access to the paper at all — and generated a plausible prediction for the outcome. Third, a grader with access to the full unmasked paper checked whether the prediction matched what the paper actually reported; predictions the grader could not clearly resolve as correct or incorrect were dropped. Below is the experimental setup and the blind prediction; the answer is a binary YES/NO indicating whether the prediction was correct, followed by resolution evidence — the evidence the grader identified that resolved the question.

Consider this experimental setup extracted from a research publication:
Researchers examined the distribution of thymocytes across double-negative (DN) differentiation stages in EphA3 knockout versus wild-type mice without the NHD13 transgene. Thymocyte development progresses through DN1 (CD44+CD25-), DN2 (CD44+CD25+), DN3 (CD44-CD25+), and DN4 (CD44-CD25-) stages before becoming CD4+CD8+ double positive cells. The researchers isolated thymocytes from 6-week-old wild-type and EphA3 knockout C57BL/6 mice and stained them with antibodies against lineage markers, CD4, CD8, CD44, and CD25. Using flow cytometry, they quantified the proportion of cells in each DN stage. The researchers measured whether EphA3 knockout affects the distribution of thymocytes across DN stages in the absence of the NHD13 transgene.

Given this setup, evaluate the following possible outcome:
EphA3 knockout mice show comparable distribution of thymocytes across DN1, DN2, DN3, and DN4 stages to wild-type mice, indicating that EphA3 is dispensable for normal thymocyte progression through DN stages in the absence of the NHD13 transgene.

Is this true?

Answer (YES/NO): YES